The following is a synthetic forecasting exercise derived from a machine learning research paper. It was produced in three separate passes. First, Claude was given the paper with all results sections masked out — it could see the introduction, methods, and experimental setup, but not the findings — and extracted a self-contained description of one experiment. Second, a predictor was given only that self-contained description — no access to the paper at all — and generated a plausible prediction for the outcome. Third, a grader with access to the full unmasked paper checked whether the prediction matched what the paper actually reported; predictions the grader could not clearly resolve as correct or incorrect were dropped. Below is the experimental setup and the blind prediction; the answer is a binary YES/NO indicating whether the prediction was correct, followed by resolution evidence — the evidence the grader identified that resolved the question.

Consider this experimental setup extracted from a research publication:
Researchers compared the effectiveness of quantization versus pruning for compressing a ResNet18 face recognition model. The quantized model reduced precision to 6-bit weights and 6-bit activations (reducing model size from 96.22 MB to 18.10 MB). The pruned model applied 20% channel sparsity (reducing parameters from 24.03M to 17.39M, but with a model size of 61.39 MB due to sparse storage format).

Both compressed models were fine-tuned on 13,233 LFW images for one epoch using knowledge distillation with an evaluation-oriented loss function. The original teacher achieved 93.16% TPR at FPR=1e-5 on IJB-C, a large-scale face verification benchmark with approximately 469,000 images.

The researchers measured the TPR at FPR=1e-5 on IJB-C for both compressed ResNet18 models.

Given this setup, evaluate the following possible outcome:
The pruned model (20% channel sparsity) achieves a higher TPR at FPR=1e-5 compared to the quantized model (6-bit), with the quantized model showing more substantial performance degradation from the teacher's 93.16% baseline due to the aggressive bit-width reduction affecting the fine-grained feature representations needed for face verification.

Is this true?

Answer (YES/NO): NO